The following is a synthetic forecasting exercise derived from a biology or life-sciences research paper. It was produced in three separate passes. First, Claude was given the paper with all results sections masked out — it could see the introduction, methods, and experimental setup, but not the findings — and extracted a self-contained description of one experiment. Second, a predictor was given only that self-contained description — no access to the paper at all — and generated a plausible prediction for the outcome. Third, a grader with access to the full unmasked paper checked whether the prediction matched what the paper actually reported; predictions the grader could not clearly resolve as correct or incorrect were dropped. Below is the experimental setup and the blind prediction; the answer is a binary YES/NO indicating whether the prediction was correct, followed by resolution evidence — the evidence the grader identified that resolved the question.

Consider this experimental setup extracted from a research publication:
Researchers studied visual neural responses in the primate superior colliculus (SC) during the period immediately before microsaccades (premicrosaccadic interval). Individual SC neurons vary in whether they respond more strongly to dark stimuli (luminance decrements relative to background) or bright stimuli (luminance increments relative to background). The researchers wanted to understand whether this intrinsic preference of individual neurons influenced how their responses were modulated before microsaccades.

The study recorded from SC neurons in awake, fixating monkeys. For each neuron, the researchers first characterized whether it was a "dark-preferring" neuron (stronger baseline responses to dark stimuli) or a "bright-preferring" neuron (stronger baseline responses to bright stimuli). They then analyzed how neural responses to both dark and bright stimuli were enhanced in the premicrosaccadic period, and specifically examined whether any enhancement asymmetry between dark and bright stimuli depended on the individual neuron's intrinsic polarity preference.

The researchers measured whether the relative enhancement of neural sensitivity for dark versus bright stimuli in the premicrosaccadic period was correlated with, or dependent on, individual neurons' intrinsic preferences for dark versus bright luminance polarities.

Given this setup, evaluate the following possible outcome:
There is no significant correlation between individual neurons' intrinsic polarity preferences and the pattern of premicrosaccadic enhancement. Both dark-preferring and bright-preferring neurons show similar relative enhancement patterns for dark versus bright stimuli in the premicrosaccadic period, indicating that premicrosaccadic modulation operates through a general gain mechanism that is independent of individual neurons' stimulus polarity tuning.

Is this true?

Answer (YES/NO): YES